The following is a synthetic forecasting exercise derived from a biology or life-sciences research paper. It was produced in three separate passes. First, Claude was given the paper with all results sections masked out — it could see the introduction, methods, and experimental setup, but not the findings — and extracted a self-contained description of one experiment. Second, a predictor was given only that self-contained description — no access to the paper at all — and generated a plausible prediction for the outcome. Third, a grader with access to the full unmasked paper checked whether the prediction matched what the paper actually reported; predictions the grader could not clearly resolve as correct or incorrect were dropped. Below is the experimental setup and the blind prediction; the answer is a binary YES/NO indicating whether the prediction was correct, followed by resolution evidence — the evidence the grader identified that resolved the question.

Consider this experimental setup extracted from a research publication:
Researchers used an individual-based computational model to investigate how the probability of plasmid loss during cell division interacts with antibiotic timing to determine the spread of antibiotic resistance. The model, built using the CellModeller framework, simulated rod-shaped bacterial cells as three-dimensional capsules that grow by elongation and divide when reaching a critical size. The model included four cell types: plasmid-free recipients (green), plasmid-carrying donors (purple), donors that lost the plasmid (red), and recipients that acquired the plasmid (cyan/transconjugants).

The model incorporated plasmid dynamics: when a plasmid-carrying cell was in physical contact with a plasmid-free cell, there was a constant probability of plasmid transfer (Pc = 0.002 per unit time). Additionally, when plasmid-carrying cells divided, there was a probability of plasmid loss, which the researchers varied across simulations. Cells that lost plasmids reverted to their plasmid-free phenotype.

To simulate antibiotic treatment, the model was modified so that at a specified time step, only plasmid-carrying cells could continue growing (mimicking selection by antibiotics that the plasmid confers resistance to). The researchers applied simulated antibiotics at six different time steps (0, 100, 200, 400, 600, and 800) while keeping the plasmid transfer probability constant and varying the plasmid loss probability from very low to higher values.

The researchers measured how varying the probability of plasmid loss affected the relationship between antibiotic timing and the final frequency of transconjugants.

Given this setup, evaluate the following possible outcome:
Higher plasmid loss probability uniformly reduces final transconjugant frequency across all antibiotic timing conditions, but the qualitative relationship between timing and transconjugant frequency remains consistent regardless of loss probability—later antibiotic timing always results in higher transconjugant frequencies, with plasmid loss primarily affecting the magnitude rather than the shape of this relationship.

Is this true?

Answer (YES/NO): NO